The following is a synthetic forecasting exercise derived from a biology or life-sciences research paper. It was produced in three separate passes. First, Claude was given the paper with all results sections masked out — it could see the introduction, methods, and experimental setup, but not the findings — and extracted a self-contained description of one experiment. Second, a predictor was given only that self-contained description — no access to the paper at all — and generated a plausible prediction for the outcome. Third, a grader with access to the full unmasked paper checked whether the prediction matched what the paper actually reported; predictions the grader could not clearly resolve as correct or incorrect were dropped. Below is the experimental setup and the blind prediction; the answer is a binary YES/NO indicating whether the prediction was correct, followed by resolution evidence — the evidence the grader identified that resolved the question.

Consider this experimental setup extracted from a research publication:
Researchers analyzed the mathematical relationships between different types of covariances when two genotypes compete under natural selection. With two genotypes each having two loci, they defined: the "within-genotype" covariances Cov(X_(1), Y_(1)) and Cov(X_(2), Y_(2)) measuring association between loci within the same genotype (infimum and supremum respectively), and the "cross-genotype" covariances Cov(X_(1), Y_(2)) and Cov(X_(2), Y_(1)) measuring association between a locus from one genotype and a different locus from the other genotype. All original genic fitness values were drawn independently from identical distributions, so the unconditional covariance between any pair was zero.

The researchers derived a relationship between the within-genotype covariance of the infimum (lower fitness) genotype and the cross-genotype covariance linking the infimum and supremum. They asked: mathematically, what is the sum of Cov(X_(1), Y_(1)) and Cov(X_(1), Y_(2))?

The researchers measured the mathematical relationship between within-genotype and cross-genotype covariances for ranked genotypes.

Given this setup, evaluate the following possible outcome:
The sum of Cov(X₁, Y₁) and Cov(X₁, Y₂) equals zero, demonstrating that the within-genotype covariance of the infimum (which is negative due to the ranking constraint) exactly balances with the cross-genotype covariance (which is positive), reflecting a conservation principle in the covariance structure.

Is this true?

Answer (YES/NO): YES